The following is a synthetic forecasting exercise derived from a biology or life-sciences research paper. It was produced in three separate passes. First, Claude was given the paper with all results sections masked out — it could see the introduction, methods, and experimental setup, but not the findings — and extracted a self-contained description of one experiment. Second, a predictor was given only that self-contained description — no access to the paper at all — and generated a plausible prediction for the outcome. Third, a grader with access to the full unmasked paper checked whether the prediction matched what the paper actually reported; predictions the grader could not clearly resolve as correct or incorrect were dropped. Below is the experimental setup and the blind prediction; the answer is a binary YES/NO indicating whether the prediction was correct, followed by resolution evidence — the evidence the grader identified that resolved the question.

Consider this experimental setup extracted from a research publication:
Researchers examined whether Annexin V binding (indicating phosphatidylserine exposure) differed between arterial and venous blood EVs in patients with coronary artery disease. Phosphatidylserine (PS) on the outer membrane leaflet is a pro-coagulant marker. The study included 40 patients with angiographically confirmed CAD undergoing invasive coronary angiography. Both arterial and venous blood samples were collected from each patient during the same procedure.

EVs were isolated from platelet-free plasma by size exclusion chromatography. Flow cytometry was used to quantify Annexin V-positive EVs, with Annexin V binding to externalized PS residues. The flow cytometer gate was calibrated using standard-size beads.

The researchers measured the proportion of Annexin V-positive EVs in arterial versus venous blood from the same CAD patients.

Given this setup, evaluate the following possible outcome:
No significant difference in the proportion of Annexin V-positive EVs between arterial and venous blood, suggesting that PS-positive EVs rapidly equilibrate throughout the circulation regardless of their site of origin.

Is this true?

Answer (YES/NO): YES